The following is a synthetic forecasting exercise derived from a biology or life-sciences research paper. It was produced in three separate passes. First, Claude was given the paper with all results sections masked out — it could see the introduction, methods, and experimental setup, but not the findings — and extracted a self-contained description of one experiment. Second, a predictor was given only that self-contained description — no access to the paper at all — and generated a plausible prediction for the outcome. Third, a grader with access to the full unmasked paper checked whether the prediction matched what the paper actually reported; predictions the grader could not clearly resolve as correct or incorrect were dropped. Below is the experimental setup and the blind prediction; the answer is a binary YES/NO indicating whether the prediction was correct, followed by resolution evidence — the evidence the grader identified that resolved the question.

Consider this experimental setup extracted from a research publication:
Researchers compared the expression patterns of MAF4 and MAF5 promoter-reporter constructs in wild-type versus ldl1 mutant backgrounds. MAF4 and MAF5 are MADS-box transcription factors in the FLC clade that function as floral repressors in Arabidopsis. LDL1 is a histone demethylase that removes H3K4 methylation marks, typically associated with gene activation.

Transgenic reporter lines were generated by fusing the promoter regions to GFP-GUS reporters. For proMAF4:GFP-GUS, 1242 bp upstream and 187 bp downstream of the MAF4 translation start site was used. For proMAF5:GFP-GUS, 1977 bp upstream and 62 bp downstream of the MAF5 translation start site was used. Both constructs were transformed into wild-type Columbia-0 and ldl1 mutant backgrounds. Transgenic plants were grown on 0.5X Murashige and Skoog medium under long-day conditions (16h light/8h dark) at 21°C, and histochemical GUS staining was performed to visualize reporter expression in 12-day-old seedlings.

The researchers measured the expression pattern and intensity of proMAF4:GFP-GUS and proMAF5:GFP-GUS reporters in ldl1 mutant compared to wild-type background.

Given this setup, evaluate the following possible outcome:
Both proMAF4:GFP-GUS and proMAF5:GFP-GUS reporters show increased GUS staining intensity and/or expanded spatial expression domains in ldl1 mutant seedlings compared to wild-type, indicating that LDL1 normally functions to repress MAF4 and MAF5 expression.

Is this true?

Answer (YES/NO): YES